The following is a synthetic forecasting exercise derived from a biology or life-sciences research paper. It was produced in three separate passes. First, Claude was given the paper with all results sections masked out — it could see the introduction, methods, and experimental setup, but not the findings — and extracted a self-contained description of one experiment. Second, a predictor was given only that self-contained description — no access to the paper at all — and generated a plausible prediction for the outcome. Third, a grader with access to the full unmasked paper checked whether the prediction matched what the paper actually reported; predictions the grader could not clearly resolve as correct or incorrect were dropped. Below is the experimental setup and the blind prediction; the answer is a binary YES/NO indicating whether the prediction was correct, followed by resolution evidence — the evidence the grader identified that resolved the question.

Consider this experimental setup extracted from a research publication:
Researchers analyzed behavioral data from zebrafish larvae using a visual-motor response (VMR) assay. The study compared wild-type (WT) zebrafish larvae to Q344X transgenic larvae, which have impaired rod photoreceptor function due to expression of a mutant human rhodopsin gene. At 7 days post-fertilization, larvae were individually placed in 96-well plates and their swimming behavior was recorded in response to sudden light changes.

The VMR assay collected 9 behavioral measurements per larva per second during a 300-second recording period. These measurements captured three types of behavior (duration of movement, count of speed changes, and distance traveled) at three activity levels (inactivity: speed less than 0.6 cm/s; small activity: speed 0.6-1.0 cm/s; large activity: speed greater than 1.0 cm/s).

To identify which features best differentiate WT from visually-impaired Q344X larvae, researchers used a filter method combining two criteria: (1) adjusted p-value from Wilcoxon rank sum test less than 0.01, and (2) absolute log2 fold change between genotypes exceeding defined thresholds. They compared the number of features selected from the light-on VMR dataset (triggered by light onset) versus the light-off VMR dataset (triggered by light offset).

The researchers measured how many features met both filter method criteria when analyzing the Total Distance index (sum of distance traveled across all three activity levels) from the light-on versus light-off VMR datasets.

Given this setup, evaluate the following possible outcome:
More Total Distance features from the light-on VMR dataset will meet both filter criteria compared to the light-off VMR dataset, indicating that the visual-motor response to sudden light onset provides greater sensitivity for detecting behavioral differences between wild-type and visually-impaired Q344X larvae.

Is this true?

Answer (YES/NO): NO